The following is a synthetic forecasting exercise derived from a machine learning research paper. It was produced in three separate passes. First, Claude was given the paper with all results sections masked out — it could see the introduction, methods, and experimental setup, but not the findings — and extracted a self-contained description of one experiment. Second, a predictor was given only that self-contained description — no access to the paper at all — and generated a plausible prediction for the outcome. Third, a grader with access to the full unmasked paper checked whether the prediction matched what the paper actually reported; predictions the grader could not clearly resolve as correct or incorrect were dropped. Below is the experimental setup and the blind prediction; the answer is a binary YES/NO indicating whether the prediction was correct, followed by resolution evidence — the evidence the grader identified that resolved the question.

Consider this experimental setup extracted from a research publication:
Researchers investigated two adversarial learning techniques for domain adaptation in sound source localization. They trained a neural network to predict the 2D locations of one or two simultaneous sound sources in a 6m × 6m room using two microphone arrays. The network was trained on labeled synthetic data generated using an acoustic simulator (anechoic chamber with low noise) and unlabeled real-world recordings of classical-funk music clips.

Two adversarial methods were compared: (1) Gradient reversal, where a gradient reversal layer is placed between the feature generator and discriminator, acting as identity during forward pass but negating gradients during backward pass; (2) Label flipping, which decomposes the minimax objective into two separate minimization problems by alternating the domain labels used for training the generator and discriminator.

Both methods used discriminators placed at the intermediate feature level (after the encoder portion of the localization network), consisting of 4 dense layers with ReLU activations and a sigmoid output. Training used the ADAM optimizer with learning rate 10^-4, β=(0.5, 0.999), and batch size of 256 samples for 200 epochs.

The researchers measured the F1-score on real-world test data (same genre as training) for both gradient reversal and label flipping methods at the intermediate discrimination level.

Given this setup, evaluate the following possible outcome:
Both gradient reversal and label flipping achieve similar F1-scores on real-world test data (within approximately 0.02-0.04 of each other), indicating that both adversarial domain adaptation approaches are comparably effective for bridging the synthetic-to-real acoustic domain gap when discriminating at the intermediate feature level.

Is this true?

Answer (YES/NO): NO